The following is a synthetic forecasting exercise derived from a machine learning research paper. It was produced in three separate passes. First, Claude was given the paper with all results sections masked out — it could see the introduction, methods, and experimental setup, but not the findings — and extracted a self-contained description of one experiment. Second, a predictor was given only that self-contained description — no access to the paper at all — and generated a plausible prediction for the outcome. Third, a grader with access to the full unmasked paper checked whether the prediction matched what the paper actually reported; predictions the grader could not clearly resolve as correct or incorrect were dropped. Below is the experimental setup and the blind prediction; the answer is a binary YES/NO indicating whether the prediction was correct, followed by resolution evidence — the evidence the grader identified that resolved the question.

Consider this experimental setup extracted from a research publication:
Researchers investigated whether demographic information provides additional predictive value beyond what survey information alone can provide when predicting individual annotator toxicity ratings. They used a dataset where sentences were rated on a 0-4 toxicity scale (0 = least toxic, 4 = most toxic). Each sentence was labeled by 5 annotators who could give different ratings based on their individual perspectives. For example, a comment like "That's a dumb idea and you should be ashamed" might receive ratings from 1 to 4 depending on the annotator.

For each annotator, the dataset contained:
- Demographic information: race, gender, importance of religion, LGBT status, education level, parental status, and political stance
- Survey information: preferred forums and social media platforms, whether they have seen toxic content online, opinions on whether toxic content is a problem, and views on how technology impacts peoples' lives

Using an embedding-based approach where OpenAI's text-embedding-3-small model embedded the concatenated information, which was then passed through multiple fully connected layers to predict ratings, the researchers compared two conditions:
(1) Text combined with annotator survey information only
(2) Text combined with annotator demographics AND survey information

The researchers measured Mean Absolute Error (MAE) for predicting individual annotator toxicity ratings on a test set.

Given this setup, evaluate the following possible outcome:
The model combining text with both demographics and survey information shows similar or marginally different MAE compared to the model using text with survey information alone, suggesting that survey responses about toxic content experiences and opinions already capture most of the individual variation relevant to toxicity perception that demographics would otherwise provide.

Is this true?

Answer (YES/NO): YES